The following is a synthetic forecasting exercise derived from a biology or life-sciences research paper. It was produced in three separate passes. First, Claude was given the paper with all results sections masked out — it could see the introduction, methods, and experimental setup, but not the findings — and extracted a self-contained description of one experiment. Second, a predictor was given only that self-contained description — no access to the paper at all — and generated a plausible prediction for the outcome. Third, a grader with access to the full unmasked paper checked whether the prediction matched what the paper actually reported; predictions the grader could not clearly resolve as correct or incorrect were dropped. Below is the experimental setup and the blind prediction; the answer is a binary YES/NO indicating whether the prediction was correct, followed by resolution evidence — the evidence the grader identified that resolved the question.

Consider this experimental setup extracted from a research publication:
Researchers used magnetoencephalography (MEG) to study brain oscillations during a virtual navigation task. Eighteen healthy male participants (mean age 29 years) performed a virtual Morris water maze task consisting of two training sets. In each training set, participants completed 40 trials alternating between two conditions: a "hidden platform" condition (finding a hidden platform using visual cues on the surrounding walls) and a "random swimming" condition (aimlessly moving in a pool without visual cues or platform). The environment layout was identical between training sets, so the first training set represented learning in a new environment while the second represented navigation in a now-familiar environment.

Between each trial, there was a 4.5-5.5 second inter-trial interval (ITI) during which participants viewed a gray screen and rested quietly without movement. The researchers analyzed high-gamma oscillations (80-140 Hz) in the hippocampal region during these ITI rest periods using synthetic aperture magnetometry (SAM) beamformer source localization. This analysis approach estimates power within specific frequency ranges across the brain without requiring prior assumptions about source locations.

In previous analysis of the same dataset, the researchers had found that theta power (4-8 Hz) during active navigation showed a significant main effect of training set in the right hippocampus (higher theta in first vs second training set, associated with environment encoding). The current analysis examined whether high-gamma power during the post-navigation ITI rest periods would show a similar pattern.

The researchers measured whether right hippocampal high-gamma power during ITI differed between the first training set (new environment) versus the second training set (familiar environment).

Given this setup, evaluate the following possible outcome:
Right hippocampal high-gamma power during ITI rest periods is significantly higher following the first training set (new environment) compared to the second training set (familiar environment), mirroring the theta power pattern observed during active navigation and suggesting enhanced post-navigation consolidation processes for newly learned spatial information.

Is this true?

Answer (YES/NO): YES